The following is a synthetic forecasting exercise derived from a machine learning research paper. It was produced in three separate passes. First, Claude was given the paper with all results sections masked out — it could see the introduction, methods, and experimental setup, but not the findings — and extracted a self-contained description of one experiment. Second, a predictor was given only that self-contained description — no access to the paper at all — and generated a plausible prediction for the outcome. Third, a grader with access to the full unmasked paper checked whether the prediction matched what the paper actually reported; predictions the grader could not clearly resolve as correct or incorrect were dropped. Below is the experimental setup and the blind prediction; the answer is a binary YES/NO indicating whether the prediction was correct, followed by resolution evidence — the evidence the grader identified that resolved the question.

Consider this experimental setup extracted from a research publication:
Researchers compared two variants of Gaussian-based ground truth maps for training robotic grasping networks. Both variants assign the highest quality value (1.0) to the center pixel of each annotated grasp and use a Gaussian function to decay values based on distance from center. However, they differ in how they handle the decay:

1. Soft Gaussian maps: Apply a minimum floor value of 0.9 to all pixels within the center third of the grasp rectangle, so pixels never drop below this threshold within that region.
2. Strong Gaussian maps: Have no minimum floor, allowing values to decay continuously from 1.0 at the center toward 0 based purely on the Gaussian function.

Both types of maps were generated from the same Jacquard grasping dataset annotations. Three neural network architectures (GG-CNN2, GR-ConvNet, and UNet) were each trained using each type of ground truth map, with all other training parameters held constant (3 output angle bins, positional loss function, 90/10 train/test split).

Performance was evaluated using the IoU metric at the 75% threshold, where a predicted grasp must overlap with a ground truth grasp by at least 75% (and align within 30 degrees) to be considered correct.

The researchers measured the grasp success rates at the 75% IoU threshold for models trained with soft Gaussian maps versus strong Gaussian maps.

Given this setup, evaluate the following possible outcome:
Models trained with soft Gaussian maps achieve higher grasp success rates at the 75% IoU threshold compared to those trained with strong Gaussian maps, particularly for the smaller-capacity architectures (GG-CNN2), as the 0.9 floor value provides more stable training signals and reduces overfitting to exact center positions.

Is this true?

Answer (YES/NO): NO